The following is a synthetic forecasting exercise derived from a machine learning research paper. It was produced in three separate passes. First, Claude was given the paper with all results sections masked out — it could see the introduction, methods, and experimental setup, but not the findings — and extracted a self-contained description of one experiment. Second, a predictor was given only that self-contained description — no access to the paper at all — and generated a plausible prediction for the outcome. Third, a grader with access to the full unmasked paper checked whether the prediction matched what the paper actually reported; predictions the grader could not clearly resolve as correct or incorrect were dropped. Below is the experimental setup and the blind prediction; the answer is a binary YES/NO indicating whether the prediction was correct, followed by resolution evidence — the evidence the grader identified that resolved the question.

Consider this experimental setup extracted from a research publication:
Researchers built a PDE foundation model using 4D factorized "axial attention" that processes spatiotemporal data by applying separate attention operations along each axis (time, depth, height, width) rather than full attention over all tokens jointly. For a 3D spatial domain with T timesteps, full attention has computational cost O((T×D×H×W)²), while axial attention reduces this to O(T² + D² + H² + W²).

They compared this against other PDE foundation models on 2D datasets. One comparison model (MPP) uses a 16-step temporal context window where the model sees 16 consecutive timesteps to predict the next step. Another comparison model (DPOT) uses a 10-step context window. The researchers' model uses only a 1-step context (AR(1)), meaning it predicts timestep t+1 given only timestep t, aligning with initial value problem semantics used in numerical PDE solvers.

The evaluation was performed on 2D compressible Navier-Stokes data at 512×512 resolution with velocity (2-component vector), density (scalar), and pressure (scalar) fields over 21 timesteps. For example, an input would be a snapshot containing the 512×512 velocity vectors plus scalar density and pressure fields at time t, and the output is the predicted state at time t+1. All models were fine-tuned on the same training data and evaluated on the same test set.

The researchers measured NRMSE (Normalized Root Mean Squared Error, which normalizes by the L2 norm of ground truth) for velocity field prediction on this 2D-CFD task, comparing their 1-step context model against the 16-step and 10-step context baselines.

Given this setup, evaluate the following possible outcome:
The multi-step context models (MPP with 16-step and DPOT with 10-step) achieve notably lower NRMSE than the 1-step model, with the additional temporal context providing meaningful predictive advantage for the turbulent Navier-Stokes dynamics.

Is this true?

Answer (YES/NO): YES